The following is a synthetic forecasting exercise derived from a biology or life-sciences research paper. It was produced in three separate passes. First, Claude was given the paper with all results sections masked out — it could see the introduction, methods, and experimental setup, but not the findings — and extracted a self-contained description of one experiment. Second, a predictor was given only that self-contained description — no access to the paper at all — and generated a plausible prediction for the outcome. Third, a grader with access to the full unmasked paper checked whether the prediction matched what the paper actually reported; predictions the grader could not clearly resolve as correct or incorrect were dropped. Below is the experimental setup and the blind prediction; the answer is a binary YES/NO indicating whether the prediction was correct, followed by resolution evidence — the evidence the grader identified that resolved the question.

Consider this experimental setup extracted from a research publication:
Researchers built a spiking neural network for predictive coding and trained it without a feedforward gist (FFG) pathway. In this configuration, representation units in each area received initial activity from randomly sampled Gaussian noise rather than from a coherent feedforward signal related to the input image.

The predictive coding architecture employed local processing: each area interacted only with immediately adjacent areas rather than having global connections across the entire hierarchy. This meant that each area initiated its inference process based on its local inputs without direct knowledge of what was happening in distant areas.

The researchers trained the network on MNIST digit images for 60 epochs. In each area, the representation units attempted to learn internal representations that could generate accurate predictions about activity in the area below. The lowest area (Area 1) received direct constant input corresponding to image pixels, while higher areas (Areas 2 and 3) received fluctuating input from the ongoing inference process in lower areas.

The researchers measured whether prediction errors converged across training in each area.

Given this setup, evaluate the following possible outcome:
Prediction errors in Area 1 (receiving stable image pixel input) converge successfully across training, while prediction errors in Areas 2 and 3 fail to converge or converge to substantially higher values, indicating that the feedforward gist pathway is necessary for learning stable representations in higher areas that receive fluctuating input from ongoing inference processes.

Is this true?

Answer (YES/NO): YES